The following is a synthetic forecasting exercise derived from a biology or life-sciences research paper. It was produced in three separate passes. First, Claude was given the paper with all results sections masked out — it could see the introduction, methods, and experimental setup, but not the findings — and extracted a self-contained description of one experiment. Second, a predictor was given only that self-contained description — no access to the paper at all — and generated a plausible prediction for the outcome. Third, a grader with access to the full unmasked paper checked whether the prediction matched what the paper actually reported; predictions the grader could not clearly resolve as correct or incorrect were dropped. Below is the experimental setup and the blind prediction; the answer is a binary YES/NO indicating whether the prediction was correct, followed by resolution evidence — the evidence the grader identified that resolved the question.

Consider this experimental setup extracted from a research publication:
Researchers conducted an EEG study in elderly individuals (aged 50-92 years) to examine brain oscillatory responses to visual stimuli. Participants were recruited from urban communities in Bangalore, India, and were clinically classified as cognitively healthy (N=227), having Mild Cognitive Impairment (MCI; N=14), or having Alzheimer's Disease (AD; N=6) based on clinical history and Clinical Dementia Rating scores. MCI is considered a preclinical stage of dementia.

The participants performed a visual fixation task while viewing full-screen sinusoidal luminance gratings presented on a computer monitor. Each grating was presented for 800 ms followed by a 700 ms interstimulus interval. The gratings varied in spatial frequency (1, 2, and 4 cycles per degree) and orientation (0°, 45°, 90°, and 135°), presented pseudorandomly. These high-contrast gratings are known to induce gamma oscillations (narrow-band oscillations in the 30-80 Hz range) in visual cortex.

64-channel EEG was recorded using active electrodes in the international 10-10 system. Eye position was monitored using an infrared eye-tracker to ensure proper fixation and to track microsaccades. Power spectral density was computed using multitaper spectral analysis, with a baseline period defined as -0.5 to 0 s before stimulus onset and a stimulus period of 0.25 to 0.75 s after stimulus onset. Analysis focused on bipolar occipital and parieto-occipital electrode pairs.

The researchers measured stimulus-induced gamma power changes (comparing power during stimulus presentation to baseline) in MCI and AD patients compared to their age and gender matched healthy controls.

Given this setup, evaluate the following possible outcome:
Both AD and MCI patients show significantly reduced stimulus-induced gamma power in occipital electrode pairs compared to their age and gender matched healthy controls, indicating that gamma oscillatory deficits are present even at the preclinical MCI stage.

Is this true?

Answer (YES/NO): YES